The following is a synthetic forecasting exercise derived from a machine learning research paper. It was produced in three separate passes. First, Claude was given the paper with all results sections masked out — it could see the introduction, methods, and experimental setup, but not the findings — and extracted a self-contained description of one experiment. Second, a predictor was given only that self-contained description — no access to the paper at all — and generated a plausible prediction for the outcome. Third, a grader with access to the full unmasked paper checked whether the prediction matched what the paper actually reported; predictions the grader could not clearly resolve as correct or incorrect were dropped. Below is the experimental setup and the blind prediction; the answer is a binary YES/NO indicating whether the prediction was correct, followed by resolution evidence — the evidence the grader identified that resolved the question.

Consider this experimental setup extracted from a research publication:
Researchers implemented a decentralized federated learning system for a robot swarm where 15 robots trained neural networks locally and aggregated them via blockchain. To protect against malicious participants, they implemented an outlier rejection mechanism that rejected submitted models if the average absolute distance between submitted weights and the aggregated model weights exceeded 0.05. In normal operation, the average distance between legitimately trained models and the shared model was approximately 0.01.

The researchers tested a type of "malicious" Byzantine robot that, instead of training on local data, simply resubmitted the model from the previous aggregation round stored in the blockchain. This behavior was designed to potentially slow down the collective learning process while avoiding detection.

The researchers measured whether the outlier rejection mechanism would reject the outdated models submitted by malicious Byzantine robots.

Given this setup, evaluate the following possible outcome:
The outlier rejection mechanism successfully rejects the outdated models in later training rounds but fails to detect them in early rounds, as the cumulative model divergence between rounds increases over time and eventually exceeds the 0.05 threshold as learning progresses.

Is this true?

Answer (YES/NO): NO